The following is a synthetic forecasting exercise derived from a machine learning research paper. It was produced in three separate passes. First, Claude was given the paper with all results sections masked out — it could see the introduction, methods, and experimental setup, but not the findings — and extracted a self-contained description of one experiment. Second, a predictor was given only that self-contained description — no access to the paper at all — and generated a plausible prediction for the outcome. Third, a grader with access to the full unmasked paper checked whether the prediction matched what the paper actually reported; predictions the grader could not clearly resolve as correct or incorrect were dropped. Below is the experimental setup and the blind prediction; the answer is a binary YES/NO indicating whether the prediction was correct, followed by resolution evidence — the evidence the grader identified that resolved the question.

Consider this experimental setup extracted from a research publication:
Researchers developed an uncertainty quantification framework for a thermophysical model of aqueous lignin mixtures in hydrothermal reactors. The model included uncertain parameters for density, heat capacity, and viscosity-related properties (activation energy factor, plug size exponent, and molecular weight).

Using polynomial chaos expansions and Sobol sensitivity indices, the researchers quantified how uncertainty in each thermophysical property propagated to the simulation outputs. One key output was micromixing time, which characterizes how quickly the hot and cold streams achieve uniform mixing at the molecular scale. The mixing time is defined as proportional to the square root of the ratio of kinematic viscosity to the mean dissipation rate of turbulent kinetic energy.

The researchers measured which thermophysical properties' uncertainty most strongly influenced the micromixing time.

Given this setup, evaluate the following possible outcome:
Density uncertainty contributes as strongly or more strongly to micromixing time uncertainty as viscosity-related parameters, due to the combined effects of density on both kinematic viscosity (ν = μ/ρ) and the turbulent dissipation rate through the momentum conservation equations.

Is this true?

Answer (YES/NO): NO